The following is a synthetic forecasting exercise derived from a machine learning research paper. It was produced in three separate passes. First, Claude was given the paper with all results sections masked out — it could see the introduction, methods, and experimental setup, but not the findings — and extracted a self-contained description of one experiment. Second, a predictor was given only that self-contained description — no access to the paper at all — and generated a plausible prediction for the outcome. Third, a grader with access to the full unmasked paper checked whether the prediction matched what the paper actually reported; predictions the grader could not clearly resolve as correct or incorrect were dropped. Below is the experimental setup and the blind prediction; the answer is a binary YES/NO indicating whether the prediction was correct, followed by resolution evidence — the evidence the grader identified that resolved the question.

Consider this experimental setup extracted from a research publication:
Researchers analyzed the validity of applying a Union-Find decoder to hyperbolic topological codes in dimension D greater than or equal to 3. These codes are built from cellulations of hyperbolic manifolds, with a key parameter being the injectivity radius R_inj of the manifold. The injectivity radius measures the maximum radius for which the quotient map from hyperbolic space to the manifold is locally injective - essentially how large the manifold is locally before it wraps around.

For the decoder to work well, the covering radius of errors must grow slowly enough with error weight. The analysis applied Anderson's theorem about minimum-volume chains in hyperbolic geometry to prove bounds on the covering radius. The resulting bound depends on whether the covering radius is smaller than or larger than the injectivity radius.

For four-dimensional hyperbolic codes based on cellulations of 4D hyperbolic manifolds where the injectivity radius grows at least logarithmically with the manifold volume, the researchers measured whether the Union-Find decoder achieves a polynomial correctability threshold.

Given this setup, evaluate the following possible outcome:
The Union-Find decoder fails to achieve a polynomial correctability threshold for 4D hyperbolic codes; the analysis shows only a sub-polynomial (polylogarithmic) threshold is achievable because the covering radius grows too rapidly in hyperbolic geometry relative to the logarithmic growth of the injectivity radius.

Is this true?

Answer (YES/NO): NO